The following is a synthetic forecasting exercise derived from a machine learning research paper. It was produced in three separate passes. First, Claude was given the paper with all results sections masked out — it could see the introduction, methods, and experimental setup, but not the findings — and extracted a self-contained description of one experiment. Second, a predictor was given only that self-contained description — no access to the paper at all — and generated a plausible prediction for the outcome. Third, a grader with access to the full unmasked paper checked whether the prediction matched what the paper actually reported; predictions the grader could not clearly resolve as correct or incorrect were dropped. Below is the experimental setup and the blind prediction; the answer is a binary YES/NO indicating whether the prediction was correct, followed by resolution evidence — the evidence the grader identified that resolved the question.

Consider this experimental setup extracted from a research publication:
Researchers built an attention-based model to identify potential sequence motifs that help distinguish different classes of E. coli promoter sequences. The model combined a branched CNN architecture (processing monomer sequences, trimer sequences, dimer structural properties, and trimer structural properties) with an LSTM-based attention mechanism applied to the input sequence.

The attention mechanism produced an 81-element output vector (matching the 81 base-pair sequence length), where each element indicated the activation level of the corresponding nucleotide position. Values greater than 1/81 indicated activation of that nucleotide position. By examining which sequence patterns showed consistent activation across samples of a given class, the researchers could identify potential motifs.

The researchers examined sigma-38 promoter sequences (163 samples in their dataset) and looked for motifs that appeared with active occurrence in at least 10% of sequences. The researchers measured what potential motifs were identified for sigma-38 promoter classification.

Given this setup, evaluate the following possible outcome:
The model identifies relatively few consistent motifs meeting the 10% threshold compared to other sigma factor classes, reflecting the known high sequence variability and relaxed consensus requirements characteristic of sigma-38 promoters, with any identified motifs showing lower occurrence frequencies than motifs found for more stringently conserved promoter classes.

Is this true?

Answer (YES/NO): YES